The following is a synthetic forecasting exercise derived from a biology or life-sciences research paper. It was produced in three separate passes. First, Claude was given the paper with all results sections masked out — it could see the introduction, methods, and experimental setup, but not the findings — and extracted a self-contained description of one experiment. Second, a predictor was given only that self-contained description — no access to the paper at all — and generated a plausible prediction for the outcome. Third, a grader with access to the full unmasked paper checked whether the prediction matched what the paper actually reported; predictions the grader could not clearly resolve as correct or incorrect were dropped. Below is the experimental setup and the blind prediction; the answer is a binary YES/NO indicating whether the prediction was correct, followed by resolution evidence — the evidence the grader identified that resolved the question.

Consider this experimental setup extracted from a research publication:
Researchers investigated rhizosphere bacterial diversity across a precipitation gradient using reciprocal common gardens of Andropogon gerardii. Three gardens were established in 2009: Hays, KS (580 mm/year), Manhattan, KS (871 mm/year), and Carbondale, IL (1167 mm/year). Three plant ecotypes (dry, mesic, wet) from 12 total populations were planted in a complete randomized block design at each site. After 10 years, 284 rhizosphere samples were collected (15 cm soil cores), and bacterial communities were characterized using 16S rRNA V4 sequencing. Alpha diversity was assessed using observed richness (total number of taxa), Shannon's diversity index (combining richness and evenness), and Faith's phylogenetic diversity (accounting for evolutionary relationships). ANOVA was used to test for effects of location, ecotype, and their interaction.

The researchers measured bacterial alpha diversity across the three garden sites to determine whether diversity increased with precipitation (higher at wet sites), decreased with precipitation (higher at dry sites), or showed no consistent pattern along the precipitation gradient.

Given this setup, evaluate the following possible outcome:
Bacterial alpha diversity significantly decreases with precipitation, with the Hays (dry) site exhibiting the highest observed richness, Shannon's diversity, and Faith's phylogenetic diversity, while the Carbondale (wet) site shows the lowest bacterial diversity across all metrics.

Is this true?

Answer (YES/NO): NO